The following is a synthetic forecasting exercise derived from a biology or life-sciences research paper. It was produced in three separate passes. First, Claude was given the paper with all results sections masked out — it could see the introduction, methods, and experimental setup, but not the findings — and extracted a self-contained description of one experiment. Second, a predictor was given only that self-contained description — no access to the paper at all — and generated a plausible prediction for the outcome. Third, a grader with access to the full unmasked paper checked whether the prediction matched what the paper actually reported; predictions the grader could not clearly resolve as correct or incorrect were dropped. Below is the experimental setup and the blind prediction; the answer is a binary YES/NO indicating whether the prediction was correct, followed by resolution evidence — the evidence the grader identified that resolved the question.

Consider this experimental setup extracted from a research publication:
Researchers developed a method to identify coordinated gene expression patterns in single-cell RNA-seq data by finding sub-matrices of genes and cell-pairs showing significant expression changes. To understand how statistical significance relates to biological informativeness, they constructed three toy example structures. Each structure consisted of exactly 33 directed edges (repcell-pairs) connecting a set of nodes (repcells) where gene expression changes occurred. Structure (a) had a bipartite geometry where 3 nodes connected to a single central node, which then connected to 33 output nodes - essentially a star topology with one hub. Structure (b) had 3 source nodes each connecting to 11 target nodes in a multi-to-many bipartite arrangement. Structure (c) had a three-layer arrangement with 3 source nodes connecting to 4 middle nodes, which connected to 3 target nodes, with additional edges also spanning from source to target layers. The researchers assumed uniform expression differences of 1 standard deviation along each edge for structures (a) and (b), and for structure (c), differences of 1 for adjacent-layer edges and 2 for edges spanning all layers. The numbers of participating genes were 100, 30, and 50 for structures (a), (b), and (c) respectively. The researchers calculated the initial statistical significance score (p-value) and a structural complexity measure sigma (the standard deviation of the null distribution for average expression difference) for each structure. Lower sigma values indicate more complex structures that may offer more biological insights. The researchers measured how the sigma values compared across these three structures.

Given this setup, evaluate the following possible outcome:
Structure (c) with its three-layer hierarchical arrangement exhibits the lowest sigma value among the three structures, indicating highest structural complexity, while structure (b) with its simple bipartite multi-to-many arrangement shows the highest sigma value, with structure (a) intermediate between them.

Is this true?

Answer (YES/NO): NO